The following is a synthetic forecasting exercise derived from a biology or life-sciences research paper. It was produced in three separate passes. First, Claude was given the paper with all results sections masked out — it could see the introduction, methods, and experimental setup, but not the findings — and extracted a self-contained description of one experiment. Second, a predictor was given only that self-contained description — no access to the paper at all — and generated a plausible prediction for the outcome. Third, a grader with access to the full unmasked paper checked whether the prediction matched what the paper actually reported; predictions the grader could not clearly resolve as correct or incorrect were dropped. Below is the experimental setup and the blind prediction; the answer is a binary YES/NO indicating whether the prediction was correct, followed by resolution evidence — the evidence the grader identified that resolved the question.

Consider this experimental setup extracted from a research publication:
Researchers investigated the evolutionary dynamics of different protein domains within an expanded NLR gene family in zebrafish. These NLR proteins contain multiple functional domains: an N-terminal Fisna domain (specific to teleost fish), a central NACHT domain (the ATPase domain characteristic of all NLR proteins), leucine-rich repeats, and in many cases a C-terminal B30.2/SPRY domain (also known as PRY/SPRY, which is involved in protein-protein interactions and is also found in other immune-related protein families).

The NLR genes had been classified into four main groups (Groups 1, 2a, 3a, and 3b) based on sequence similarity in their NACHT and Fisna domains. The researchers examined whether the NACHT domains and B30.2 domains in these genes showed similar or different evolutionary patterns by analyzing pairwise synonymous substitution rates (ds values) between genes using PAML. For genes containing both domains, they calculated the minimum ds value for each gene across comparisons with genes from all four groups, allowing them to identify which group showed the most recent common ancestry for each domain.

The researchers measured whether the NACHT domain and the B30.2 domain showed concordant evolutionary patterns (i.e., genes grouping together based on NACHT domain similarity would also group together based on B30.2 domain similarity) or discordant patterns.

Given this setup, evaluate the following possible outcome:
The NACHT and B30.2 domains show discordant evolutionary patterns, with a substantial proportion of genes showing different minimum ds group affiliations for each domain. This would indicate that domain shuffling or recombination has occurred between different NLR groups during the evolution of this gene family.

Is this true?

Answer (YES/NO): YES